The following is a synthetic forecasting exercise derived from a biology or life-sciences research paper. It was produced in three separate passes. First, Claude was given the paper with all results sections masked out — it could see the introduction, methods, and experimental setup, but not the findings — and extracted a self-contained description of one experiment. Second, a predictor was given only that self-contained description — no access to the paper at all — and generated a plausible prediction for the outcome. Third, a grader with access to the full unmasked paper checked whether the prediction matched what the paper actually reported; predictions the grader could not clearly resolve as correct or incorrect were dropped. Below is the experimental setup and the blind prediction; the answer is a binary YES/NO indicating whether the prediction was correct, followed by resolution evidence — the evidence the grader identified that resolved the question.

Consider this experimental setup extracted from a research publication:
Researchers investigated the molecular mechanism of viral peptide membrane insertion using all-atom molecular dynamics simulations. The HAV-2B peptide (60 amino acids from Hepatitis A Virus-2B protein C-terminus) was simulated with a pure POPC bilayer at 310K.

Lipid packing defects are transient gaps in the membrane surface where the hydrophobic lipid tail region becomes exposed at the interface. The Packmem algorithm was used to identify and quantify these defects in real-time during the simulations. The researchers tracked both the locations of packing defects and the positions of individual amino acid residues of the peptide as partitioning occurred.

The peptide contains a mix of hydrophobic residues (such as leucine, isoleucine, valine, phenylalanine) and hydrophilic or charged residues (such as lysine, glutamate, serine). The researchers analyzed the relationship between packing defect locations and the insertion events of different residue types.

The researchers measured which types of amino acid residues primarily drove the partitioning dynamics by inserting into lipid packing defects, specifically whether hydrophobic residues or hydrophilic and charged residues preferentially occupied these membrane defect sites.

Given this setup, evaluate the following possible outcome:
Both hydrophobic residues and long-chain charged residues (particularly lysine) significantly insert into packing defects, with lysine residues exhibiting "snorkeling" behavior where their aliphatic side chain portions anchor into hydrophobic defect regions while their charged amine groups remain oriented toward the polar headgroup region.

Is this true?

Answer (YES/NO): NO